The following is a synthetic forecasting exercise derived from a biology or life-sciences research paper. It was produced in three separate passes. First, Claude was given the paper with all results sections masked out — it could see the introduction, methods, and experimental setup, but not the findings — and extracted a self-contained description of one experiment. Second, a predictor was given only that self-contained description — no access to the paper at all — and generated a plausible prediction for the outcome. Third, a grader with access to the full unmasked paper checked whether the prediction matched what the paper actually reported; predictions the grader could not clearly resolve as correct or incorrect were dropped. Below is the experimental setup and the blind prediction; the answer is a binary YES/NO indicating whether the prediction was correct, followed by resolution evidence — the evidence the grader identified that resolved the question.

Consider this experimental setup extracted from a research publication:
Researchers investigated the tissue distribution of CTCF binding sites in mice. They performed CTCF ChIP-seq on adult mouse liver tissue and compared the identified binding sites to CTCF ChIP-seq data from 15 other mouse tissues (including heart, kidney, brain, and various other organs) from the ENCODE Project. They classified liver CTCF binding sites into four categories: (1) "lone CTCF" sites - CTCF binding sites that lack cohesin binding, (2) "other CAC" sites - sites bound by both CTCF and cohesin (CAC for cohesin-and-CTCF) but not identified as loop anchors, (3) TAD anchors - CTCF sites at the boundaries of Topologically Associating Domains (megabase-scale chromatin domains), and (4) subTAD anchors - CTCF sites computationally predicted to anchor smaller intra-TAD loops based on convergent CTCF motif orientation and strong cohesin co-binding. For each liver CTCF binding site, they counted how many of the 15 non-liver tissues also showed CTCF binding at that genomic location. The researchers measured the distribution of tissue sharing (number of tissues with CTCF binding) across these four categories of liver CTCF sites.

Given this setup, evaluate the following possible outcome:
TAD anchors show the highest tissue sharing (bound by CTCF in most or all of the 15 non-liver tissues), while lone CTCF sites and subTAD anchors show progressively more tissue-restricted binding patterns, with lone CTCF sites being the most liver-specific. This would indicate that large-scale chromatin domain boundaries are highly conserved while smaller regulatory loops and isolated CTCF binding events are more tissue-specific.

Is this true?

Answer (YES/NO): NO